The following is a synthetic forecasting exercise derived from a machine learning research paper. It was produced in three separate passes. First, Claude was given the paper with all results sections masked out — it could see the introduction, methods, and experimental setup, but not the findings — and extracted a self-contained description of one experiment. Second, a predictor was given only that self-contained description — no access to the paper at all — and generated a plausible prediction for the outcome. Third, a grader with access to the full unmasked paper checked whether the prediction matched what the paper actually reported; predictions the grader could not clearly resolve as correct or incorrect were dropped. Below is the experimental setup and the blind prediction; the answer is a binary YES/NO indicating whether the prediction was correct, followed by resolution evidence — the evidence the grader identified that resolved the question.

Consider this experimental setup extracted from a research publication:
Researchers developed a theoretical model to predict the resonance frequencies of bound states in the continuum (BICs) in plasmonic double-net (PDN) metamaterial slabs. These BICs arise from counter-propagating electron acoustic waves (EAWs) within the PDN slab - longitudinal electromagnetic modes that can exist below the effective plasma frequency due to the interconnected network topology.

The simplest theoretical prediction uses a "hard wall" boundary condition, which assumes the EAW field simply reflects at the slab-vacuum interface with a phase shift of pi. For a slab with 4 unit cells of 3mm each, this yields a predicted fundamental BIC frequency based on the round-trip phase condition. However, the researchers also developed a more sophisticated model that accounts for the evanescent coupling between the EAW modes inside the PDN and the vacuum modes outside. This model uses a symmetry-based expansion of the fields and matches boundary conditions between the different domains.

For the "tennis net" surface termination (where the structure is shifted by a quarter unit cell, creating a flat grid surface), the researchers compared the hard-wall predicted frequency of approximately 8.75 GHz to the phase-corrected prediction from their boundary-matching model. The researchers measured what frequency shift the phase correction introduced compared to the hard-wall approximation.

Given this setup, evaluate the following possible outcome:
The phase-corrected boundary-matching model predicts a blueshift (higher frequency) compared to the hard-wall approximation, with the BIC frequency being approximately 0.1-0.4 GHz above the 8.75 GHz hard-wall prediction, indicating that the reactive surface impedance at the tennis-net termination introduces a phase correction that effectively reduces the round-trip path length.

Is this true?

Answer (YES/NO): NO